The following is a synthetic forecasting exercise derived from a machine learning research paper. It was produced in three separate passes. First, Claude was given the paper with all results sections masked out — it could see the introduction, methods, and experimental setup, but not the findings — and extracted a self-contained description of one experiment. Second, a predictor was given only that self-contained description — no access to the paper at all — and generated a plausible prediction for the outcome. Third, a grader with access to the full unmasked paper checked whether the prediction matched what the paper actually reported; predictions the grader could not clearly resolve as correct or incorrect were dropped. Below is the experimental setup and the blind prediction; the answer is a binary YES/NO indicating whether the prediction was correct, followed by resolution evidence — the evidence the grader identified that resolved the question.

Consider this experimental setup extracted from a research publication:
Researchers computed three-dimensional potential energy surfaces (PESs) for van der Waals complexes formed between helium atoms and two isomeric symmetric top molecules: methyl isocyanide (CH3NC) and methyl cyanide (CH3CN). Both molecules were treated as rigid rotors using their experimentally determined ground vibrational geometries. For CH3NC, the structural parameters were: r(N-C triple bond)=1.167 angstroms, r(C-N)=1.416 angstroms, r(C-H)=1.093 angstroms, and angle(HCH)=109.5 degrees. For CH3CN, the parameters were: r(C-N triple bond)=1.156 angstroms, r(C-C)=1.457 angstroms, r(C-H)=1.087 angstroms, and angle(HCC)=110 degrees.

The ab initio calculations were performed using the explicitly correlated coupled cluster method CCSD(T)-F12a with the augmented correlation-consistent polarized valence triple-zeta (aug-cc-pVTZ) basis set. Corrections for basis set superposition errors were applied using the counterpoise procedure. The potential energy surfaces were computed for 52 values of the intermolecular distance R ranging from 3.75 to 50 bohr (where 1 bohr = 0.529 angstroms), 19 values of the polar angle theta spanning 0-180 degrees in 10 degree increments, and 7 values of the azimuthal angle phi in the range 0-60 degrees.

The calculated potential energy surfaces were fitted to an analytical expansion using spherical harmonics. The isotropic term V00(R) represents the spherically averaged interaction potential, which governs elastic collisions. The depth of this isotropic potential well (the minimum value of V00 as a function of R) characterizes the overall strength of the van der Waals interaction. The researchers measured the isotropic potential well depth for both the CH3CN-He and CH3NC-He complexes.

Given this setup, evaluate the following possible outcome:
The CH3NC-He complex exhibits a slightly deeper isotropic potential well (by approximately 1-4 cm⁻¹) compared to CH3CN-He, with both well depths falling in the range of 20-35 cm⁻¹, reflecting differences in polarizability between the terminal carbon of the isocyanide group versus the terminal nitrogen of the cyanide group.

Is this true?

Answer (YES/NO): NO